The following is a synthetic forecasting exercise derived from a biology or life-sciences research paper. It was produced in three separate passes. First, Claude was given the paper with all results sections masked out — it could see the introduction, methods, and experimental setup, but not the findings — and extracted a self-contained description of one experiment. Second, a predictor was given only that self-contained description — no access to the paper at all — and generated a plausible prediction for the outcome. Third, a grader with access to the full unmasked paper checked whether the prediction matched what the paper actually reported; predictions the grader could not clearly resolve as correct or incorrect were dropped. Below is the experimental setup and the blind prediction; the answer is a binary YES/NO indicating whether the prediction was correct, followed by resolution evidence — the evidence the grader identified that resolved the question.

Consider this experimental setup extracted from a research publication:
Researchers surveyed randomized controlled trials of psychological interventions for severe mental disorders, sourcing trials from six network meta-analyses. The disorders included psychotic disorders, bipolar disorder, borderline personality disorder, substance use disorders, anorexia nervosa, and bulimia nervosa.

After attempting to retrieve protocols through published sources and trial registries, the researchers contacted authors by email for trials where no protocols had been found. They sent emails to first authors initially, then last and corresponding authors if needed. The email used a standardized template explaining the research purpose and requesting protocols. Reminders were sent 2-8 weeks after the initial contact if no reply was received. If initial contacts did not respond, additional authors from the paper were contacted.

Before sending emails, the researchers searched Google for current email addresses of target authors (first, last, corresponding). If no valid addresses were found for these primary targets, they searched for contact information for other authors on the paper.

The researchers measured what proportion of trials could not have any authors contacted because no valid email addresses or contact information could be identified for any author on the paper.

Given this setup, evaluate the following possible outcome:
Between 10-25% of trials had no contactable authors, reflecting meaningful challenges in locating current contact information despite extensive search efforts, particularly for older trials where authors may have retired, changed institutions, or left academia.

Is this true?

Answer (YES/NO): NO